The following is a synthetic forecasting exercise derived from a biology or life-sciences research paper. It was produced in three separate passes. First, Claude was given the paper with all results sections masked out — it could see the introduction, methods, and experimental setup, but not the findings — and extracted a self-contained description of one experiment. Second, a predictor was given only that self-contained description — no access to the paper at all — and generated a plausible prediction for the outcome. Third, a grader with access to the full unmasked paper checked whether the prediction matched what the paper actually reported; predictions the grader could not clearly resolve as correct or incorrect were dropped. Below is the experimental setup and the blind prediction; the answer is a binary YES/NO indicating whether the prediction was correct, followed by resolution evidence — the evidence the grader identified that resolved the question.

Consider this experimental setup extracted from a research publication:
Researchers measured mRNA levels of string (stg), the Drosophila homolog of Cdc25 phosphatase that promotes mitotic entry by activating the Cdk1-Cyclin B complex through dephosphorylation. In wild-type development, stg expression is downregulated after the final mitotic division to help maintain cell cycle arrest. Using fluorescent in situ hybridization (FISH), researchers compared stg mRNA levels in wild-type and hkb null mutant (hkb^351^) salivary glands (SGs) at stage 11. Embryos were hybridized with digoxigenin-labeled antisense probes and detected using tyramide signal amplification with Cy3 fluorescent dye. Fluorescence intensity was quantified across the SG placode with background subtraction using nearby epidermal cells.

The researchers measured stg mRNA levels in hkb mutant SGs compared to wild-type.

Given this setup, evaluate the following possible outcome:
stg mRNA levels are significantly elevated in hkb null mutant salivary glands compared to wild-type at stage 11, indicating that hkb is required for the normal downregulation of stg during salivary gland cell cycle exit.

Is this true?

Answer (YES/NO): NO